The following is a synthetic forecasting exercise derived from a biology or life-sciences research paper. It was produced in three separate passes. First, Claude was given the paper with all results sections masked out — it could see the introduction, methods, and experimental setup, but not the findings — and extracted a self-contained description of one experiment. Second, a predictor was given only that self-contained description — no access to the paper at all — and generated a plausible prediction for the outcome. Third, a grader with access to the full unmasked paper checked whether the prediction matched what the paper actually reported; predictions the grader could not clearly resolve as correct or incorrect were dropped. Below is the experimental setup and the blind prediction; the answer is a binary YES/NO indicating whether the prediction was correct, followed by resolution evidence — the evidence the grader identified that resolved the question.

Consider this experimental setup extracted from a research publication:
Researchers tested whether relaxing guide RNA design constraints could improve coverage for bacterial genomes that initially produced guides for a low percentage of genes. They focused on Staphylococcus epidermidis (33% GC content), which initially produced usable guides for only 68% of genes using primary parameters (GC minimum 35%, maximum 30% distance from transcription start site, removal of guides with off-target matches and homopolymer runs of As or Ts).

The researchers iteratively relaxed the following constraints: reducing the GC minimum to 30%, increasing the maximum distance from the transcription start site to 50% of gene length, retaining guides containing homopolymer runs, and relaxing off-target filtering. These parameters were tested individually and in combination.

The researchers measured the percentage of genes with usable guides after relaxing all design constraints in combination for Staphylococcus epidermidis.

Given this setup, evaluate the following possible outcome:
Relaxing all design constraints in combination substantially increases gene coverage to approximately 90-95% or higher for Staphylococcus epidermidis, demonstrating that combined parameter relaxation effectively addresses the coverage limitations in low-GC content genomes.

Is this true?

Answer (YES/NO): YES